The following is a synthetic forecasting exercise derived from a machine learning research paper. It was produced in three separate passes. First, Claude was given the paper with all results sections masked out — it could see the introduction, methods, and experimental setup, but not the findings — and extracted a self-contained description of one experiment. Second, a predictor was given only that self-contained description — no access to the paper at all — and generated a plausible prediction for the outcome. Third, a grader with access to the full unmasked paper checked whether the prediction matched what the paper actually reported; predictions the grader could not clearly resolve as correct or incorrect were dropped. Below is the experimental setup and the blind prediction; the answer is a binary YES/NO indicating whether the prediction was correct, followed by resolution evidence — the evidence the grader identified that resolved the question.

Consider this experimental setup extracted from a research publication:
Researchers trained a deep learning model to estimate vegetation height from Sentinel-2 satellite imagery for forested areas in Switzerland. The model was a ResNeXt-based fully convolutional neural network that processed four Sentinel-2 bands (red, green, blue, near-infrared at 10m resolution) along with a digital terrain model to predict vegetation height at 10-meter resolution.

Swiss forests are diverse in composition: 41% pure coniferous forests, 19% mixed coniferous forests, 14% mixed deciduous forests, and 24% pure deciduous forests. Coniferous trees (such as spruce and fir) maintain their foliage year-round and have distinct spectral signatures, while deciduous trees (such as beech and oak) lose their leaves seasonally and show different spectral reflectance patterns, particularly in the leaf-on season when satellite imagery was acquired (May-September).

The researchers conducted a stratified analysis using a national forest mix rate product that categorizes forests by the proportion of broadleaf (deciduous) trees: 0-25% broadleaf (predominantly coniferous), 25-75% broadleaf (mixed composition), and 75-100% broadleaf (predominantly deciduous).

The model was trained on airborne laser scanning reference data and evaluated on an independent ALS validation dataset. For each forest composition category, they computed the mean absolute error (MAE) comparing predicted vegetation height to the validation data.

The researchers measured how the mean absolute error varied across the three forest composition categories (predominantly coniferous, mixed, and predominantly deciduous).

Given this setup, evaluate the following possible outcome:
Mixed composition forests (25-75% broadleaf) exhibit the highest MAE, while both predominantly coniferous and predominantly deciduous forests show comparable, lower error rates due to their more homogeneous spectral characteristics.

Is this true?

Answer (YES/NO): NO